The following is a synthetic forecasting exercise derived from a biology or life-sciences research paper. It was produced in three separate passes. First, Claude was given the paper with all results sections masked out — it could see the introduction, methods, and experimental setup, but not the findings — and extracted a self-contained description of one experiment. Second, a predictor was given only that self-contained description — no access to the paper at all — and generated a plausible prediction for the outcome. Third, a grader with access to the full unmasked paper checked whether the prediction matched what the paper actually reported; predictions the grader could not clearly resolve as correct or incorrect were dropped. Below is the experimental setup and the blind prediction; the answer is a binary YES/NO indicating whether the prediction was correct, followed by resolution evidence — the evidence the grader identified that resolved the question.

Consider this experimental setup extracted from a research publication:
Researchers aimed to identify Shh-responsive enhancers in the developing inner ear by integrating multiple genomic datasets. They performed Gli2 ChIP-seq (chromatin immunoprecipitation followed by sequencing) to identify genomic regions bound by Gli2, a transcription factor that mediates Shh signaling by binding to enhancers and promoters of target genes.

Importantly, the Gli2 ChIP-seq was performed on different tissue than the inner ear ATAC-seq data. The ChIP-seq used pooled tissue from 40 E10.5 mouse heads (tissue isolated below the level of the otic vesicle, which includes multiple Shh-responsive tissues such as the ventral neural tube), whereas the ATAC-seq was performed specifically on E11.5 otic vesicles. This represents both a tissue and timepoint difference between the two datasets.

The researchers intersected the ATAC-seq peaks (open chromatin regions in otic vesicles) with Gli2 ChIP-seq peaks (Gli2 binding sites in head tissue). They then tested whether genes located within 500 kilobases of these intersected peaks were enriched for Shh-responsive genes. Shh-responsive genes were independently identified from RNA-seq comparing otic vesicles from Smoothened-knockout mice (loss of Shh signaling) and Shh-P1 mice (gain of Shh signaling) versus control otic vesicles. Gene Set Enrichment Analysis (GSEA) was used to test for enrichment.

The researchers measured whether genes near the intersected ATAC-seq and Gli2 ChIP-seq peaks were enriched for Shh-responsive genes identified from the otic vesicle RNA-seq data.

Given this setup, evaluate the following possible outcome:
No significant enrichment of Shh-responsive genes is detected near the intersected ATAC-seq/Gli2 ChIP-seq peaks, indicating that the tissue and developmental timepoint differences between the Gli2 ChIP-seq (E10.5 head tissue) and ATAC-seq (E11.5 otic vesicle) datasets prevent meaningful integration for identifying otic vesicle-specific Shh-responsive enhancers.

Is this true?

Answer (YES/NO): NO